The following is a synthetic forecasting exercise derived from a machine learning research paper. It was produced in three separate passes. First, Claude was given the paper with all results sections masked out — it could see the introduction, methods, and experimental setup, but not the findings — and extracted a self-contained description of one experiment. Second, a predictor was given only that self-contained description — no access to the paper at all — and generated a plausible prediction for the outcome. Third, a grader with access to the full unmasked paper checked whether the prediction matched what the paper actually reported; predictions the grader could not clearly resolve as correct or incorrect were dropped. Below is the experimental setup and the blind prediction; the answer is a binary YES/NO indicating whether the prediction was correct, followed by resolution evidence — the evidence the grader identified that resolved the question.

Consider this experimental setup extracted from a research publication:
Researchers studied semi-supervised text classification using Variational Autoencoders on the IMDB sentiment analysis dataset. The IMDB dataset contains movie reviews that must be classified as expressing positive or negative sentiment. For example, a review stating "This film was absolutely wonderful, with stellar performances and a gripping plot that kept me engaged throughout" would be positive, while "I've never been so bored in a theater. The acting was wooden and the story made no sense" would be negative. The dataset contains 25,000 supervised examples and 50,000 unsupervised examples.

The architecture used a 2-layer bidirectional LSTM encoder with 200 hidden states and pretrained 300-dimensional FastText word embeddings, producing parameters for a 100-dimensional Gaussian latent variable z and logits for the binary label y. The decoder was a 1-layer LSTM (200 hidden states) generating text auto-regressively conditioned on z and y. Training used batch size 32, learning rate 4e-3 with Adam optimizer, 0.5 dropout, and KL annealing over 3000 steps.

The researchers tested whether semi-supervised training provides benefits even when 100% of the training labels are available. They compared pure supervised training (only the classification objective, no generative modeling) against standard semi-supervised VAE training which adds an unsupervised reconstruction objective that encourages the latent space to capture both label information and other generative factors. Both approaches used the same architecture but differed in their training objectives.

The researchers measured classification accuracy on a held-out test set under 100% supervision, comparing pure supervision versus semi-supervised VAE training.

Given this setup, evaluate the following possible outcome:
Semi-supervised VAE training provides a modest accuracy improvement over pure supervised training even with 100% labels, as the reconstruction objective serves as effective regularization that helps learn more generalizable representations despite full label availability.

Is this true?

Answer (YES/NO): NO